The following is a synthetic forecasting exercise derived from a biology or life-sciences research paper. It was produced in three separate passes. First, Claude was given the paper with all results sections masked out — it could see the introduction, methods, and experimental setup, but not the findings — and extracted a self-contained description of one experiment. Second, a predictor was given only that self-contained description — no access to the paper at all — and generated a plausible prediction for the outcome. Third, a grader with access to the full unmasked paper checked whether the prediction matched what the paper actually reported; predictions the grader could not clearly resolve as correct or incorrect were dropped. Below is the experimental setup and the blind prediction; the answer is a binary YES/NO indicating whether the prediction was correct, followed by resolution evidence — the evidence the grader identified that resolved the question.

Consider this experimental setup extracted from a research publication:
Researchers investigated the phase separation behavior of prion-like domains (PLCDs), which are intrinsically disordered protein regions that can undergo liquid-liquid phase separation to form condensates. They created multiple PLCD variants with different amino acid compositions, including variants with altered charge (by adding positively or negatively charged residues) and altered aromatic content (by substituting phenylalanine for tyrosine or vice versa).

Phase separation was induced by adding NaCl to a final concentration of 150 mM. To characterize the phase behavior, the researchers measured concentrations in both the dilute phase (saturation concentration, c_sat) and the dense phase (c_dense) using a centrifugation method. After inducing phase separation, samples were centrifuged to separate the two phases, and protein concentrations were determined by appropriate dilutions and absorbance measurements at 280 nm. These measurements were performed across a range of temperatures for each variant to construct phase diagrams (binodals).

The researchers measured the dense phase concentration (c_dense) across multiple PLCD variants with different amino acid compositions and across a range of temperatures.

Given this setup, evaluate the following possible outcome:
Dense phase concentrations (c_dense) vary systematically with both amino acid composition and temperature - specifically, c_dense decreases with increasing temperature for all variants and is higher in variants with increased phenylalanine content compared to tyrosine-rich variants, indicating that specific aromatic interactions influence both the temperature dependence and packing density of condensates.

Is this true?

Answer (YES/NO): NO